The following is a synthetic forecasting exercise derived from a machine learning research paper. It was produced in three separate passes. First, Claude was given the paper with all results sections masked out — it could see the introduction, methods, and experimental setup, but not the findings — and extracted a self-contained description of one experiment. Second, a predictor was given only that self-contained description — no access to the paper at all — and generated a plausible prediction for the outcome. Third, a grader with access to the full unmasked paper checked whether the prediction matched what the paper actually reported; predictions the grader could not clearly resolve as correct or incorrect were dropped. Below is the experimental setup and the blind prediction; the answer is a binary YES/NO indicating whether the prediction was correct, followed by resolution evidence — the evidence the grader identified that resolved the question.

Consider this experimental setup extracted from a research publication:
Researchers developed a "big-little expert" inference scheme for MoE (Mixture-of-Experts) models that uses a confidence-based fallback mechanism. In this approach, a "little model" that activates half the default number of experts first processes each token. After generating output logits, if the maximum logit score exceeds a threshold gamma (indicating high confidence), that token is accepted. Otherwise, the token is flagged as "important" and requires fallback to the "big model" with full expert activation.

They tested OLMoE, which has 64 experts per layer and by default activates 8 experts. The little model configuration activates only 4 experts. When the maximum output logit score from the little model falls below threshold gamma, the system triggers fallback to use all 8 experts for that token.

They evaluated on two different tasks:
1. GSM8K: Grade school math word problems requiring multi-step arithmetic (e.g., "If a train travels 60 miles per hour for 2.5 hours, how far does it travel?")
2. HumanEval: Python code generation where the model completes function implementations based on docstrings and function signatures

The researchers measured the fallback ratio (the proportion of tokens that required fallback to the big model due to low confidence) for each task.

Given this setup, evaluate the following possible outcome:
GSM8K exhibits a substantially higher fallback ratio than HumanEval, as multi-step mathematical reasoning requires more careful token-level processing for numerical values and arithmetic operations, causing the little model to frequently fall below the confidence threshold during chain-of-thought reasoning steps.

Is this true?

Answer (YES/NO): YES